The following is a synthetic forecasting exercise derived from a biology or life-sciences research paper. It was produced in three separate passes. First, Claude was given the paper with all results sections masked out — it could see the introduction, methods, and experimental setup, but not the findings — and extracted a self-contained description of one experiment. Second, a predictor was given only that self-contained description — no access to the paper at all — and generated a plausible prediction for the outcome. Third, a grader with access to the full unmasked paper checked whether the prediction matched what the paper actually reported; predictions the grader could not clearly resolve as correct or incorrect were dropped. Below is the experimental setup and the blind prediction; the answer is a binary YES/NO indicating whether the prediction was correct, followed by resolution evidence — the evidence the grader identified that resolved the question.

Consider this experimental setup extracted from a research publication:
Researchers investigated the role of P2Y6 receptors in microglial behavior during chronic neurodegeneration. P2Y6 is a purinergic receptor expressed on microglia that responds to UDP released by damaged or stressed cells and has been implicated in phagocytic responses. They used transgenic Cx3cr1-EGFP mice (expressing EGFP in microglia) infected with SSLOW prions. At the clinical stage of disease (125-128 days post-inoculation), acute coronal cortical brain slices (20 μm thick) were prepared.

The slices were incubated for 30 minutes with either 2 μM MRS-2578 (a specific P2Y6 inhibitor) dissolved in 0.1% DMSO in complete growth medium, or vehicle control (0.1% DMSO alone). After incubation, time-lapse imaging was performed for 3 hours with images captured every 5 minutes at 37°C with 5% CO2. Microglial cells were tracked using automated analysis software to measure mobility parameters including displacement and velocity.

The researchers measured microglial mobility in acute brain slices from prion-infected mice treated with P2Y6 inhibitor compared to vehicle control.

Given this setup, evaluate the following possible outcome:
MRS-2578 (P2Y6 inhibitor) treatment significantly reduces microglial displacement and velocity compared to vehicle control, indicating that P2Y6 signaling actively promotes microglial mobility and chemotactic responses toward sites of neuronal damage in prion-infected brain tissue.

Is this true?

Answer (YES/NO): YES